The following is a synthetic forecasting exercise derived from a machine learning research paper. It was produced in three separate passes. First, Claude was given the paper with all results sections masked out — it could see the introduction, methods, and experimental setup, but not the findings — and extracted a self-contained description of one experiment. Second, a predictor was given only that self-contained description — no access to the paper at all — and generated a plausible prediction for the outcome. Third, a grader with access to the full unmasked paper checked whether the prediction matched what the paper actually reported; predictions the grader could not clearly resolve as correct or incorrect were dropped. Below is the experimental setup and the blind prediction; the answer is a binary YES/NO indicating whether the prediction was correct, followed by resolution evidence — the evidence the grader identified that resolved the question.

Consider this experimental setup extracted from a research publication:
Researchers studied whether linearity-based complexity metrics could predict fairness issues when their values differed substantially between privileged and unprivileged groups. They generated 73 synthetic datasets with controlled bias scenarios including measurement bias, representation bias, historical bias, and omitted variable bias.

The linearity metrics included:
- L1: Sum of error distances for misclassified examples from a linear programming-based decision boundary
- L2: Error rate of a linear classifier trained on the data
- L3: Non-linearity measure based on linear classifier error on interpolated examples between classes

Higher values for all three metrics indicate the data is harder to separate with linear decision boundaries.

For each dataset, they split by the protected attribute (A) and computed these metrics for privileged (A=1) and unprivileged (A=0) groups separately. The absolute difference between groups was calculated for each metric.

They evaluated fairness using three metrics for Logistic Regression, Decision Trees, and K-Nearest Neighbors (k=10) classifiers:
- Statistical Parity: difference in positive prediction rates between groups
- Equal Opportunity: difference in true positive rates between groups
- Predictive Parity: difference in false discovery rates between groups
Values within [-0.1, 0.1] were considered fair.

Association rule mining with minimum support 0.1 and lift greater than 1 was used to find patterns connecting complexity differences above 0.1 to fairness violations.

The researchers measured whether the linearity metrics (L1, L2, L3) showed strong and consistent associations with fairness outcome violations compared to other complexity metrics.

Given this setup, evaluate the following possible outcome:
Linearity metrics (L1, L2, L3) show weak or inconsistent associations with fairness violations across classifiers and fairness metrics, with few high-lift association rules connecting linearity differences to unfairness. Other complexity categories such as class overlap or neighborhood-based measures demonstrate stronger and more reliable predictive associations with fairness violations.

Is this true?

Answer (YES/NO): YES